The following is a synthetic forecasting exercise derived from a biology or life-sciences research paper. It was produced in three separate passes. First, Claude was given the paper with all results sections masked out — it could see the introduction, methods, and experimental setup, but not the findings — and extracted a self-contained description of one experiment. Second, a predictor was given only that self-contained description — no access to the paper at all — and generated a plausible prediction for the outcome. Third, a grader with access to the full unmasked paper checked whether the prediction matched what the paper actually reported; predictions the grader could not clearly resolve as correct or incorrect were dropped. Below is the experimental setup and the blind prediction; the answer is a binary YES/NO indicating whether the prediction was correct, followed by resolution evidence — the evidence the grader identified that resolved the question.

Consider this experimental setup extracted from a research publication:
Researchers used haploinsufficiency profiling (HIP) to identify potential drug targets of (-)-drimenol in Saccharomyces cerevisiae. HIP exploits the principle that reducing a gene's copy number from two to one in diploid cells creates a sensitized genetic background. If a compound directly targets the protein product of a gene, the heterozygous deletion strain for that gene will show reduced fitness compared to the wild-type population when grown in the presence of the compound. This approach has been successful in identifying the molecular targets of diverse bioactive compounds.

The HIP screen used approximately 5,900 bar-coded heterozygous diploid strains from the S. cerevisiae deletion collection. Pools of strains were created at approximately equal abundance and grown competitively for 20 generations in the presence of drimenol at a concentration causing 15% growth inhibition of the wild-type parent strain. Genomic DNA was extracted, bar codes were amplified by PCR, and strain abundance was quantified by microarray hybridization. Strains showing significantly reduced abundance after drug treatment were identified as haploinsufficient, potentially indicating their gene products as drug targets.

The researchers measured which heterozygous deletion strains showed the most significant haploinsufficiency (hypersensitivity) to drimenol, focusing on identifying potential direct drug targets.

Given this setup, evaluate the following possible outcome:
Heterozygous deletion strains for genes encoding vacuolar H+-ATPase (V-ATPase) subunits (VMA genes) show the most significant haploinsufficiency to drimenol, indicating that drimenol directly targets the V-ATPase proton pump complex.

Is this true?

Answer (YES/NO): NO